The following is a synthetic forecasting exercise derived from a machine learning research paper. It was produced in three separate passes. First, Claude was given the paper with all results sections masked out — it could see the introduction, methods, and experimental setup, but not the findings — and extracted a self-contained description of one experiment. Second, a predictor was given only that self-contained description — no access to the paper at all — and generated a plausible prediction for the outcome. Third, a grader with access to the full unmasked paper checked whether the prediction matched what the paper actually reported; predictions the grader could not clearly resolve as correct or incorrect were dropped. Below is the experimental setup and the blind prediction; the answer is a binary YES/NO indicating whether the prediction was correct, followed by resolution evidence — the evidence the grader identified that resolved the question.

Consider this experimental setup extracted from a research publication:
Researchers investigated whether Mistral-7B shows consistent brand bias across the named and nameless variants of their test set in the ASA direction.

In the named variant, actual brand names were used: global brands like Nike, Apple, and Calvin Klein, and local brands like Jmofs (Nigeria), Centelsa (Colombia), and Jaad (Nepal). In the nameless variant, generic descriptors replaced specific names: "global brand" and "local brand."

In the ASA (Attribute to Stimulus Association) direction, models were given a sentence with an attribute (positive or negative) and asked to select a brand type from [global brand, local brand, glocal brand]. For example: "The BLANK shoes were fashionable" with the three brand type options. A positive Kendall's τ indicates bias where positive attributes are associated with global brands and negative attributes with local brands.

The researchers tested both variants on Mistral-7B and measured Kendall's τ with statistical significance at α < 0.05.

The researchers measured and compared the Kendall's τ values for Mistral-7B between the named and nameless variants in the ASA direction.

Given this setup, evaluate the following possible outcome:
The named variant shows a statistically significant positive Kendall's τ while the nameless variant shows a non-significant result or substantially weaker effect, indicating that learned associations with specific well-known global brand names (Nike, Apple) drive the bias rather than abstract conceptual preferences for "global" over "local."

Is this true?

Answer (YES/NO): NO